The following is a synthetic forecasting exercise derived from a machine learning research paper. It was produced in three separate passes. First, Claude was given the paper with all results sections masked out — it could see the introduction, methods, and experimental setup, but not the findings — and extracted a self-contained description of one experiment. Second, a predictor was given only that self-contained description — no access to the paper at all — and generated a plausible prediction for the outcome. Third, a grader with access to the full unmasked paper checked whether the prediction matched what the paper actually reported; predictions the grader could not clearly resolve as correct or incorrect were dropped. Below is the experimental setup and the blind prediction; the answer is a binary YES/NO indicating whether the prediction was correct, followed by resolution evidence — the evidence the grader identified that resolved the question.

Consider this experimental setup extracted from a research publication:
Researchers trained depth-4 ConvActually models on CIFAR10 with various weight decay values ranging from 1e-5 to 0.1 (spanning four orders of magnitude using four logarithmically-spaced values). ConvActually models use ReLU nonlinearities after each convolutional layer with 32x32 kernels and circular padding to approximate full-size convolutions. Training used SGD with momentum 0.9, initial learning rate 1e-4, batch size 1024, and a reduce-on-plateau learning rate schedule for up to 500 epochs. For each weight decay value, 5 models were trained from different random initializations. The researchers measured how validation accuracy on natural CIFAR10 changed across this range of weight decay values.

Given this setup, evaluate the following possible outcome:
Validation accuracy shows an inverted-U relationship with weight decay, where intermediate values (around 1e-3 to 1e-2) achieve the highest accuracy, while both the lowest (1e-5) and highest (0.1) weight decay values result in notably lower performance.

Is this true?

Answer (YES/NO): NO